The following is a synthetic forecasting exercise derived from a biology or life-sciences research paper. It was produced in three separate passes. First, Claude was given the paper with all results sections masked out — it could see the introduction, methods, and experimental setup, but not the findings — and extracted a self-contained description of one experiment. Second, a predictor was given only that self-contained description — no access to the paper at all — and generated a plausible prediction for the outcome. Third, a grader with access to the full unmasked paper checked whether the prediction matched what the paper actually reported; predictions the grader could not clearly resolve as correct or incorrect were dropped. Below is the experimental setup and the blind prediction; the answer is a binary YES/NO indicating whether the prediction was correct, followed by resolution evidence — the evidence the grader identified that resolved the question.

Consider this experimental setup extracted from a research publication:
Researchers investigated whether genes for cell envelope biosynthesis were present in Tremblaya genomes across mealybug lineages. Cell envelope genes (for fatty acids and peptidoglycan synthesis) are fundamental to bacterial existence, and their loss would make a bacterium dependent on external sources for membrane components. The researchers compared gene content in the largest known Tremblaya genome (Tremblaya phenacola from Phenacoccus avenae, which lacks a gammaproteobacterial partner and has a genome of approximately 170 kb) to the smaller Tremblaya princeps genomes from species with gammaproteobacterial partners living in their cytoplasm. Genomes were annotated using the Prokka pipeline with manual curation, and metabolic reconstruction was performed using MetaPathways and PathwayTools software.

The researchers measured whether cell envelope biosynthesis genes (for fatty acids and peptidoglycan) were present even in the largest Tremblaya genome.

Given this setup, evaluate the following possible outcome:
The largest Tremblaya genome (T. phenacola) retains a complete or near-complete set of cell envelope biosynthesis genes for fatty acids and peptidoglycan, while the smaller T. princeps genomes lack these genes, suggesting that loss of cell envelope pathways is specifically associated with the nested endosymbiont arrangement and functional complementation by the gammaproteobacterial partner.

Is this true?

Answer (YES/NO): NO